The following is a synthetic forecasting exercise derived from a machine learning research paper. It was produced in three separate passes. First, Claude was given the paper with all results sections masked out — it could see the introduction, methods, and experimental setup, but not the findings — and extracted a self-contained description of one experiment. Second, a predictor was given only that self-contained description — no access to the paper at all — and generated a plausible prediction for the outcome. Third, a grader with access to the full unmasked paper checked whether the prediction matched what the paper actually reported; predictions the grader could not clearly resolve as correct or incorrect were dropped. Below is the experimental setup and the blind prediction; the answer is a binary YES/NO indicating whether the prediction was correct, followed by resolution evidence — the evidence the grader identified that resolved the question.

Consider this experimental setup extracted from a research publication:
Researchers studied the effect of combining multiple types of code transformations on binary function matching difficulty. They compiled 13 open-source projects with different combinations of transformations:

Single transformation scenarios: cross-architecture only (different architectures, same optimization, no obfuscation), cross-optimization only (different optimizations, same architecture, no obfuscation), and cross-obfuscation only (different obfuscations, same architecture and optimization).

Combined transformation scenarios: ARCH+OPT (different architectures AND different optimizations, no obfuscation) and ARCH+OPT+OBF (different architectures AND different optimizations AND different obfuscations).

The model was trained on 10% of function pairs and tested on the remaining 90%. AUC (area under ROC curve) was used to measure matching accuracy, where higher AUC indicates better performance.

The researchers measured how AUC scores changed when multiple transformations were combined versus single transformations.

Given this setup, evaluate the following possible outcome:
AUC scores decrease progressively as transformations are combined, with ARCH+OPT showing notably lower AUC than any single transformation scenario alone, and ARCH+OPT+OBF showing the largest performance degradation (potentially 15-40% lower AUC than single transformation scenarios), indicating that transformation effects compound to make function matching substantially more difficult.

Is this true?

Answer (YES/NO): NO